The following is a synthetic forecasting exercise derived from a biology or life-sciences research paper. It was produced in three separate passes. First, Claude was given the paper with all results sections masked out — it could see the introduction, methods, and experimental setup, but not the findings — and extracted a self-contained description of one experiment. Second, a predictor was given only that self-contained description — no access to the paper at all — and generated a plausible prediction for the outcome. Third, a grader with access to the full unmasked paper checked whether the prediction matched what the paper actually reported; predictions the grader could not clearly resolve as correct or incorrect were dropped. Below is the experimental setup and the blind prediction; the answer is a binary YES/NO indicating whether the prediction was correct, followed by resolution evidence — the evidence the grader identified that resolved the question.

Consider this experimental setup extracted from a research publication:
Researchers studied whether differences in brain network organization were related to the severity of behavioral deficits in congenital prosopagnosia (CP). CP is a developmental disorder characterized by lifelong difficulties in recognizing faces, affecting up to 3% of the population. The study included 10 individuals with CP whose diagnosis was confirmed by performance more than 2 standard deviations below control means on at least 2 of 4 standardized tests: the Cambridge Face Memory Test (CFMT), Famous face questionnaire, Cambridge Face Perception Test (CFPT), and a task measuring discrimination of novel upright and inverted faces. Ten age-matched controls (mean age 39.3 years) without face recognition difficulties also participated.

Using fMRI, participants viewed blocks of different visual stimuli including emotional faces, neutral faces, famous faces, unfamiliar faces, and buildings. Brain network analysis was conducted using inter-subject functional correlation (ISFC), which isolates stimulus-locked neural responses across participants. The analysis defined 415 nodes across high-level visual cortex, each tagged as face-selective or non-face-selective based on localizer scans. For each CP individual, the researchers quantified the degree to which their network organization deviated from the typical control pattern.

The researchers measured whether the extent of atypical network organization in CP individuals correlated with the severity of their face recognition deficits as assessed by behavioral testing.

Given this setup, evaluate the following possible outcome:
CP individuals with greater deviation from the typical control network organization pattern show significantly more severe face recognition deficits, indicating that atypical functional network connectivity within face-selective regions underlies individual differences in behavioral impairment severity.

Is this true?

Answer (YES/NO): NO